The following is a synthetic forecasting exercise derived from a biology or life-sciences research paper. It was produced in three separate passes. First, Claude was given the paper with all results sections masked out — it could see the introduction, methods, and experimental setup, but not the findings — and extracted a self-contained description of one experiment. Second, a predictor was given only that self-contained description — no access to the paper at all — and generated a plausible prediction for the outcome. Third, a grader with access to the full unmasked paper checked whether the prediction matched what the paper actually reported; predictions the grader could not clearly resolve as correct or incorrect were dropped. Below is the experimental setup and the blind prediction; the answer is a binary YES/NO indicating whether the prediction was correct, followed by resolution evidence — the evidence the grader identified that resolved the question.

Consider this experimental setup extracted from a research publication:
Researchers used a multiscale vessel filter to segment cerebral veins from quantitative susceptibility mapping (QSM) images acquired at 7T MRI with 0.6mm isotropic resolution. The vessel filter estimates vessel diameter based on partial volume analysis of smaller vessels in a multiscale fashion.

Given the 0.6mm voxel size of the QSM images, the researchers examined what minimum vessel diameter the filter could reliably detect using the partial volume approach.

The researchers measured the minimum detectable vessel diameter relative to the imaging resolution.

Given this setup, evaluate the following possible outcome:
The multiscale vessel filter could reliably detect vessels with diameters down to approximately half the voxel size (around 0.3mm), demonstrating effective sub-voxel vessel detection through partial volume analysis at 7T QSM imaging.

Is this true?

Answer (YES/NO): YES